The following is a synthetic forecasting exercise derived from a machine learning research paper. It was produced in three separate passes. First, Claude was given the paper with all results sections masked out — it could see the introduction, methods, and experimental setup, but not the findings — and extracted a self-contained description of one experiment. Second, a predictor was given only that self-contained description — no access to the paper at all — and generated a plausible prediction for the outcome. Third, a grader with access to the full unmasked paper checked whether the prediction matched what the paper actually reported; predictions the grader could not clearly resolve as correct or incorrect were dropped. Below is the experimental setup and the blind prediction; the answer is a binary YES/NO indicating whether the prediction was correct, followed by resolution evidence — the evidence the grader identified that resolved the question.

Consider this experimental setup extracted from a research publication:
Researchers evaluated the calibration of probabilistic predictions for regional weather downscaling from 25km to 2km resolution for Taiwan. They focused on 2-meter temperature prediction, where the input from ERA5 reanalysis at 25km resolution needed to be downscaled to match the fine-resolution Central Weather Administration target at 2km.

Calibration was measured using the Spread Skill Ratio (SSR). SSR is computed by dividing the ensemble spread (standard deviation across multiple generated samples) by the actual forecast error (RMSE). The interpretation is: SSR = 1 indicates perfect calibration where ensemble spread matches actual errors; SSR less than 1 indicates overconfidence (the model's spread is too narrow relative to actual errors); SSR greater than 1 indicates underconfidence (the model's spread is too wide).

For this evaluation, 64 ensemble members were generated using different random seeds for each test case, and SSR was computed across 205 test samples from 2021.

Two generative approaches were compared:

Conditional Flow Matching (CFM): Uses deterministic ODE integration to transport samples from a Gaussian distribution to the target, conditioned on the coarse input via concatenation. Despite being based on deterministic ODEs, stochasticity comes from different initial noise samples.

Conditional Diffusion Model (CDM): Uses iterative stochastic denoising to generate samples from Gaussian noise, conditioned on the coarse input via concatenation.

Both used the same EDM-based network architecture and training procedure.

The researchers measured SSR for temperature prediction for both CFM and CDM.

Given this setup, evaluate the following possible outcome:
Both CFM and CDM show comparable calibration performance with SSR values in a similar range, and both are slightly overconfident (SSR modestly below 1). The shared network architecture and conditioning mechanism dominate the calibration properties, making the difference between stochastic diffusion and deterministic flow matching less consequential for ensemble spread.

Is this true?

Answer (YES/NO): NO